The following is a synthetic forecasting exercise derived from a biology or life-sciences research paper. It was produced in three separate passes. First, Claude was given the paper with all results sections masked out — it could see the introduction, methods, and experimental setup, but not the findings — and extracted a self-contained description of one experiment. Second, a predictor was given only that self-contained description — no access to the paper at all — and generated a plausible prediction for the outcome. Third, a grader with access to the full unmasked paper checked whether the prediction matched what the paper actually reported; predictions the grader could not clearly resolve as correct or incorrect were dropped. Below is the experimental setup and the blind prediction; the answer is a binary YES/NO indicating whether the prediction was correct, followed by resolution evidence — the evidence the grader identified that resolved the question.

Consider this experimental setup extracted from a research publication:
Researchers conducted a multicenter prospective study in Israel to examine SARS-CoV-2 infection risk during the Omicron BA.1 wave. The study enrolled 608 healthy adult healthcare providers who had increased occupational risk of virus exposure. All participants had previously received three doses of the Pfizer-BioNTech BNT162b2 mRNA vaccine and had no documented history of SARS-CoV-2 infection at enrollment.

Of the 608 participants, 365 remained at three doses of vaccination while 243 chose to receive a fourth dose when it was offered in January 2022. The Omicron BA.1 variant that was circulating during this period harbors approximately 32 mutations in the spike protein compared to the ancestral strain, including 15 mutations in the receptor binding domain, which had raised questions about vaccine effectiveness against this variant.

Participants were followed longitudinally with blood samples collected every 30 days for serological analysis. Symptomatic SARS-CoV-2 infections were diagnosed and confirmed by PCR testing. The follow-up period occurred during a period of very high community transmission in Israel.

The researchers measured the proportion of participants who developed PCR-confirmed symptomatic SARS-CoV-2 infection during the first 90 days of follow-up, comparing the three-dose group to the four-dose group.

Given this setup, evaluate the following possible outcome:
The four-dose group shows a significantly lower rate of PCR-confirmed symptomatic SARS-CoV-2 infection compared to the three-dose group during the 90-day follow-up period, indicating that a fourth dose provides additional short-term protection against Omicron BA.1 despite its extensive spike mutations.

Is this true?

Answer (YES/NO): YES